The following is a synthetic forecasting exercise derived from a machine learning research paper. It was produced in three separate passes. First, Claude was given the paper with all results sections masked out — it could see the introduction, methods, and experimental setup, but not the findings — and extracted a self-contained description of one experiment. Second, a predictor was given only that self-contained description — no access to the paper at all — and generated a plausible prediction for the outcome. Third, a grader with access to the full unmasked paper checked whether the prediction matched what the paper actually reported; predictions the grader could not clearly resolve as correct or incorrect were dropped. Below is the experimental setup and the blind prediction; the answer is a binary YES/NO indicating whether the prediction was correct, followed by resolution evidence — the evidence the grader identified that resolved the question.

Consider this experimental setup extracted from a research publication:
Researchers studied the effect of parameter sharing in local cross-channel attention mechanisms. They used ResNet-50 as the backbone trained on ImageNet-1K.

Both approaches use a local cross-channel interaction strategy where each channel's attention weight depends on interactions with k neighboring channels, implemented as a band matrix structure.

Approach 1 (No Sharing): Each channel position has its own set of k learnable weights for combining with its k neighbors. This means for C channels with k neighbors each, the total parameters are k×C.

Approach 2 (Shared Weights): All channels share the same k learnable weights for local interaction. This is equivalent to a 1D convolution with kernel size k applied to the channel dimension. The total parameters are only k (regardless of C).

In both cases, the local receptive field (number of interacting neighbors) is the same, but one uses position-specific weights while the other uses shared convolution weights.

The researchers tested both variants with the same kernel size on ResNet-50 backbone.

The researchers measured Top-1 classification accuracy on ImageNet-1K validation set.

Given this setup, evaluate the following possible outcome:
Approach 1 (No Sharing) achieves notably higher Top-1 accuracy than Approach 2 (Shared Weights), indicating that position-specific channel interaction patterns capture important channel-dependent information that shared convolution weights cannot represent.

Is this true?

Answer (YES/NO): NO